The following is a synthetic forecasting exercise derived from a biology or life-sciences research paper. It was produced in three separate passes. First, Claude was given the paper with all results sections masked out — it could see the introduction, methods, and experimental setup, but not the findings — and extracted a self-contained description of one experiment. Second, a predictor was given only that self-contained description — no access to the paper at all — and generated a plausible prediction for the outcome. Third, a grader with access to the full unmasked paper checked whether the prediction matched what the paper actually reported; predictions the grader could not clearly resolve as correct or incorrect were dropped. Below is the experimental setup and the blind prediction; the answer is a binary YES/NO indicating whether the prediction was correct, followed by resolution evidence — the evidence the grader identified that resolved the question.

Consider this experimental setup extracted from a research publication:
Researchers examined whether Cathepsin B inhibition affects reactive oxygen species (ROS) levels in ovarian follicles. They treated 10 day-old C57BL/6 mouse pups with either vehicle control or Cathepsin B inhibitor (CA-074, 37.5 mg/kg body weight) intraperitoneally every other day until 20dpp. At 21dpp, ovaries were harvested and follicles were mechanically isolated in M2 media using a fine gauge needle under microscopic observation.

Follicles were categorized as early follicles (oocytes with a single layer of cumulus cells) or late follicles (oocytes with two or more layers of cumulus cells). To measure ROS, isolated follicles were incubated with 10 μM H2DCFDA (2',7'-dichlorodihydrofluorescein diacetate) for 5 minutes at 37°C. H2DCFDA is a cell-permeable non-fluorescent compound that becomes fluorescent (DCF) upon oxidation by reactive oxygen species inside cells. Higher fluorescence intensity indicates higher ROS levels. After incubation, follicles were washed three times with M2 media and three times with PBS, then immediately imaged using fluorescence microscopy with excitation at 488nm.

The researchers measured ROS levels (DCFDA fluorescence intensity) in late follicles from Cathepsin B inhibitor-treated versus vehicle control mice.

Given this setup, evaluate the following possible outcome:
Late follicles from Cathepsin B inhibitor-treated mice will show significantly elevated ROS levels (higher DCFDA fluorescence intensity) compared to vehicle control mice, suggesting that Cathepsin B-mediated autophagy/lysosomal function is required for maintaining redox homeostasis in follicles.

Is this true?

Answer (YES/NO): NO